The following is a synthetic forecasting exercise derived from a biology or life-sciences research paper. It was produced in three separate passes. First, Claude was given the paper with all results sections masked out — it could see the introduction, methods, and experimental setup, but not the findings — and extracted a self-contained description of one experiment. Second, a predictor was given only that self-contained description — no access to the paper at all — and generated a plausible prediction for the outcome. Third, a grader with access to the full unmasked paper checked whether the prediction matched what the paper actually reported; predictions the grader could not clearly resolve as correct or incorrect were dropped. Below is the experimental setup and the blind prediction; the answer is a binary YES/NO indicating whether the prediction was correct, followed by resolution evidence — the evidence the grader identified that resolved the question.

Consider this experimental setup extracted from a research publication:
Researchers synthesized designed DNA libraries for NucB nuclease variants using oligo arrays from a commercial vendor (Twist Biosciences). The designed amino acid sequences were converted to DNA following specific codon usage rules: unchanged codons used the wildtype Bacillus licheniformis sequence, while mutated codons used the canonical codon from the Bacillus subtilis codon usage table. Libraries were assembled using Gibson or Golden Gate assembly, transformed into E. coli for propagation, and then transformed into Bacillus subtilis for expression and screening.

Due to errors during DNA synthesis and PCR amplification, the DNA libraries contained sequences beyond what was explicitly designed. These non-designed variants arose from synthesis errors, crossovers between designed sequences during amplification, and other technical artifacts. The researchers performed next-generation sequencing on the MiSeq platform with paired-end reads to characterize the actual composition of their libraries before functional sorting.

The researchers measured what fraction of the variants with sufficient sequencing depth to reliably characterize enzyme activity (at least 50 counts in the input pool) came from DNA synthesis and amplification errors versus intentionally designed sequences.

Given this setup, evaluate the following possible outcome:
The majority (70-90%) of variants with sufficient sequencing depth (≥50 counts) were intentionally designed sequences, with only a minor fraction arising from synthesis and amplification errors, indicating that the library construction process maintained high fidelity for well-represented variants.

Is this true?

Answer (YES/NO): YES